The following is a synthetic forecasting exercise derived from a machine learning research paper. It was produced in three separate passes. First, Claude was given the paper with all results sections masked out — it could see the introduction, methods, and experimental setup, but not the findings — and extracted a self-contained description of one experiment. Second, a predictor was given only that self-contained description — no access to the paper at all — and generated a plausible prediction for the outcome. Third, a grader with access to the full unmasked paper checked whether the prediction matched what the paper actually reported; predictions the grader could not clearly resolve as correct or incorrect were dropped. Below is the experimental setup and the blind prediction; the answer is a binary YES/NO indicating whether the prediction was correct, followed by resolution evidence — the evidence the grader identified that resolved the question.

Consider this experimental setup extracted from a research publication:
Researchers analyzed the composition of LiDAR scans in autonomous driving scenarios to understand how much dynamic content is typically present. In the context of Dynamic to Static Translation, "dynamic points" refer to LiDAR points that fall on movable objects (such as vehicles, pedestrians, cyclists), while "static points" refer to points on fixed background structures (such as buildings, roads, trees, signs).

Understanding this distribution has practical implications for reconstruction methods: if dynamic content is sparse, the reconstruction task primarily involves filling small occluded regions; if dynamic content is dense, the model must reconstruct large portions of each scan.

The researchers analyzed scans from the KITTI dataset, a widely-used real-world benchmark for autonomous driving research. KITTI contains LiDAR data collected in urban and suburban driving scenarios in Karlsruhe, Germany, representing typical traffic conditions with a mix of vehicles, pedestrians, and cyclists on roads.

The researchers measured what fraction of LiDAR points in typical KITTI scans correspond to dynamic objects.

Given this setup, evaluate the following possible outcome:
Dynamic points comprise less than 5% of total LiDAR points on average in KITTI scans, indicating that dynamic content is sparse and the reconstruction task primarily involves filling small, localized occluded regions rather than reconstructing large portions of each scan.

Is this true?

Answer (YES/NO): YES